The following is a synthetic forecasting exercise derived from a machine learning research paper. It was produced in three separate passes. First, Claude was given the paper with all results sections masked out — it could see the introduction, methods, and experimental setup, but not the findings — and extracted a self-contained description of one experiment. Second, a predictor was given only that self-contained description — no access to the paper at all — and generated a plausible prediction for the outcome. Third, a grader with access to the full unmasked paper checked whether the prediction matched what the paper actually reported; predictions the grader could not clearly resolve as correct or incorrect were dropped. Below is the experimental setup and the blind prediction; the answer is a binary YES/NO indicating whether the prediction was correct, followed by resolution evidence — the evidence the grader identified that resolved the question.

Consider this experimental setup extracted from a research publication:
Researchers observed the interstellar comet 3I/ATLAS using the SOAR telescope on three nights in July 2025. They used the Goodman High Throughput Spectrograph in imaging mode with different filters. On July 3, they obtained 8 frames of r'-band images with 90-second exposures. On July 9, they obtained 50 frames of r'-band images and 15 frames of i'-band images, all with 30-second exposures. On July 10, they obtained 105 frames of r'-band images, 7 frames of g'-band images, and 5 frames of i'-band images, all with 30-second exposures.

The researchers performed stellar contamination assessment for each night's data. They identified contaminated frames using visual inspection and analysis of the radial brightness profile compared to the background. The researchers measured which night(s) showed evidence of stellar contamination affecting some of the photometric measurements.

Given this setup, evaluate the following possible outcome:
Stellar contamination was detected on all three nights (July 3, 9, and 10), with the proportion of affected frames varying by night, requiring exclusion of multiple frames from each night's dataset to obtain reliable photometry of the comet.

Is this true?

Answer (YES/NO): NO